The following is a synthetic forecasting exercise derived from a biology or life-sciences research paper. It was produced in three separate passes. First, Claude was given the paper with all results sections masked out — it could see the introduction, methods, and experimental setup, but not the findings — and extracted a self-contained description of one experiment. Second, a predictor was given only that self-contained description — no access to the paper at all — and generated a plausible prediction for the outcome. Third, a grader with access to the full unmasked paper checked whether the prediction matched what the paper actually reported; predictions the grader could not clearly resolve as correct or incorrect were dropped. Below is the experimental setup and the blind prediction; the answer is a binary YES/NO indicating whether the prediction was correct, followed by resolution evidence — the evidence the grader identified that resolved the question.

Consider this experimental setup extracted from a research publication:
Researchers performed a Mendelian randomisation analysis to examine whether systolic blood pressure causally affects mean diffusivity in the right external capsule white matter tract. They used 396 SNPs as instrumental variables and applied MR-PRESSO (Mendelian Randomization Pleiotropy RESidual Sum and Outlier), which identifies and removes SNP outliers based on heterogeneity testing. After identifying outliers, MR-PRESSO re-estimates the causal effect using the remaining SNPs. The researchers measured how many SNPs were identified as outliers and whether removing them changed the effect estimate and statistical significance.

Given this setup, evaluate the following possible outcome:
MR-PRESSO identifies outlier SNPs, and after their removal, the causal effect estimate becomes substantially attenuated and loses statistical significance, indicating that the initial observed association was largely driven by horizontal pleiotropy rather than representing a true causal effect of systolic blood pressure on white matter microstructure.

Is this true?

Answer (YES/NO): NO